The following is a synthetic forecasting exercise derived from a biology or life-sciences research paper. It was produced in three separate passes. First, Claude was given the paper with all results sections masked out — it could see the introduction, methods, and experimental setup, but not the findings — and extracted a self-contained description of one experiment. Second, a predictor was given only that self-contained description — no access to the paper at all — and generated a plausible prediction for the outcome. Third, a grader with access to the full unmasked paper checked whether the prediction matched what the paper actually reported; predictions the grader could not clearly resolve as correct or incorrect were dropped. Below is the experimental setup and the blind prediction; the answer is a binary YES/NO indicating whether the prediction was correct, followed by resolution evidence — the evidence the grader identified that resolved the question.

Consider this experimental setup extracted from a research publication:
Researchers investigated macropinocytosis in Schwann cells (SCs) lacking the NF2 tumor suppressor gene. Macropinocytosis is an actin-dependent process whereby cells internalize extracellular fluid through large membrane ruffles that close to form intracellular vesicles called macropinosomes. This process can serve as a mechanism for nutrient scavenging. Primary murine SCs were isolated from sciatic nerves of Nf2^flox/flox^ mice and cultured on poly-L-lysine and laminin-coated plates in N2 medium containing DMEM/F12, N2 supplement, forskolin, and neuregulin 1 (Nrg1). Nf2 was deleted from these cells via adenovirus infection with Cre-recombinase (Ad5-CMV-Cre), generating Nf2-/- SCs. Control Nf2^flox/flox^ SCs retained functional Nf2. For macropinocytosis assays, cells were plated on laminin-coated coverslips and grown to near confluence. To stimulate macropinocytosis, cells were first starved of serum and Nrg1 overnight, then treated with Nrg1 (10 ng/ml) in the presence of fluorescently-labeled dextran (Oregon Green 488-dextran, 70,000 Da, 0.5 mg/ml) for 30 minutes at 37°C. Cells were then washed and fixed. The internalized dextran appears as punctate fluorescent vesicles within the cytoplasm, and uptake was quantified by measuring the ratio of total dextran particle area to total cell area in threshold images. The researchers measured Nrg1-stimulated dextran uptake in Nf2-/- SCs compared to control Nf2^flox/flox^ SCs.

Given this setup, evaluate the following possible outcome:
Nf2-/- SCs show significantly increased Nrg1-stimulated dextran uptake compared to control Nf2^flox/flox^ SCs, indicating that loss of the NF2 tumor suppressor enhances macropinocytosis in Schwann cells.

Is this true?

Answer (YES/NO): YES